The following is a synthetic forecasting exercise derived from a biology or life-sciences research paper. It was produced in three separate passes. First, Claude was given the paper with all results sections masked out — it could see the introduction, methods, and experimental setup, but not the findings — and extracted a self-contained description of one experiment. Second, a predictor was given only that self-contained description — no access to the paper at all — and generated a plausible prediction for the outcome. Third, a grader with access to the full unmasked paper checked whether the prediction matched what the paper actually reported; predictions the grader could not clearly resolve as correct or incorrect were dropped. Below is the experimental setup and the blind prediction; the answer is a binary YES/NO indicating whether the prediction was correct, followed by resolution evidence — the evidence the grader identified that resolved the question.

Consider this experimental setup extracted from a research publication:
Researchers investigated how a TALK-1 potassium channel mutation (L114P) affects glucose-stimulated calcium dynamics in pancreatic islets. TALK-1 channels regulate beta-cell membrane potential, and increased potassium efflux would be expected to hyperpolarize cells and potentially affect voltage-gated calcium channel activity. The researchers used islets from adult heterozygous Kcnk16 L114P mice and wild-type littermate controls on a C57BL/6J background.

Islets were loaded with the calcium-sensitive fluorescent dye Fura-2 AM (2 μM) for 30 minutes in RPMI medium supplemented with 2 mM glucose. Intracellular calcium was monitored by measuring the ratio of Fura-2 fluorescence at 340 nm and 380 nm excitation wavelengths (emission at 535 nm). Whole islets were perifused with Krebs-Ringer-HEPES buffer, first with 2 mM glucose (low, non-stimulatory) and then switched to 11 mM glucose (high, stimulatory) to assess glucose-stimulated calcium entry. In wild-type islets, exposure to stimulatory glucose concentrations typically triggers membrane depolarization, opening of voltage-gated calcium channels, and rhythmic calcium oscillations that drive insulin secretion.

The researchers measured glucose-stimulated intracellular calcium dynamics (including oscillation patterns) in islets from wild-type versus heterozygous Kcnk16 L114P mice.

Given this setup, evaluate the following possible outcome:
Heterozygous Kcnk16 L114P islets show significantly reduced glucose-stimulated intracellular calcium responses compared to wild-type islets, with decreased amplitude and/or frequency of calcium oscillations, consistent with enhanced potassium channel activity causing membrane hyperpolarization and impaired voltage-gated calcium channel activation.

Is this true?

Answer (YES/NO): NO